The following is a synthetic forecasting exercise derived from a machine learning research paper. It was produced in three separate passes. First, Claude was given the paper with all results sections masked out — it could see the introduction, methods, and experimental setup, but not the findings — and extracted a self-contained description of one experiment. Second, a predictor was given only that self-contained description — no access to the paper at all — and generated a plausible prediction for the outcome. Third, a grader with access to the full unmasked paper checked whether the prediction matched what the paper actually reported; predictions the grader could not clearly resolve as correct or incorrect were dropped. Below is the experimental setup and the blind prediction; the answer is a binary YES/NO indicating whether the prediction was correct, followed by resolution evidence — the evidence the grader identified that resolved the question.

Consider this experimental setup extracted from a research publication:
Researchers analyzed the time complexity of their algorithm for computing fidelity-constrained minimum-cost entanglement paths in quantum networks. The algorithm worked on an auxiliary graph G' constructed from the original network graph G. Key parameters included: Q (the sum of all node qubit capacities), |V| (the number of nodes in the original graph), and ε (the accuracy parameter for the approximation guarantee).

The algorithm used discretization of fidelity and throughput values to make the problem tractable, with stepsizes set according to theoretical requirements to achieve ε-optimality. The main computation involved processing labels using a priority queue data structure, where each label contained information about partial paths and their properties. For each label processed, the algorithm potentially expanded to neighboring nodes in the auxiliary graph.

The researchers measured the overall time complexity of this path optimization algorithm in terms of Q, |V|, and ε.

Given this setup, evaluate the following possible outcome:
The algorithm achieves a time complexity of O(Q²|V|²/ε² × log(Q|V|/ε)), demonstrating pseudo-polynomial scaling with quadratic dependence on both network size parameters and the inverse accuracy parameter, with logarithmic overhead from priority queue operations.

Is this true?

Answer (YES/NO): NO